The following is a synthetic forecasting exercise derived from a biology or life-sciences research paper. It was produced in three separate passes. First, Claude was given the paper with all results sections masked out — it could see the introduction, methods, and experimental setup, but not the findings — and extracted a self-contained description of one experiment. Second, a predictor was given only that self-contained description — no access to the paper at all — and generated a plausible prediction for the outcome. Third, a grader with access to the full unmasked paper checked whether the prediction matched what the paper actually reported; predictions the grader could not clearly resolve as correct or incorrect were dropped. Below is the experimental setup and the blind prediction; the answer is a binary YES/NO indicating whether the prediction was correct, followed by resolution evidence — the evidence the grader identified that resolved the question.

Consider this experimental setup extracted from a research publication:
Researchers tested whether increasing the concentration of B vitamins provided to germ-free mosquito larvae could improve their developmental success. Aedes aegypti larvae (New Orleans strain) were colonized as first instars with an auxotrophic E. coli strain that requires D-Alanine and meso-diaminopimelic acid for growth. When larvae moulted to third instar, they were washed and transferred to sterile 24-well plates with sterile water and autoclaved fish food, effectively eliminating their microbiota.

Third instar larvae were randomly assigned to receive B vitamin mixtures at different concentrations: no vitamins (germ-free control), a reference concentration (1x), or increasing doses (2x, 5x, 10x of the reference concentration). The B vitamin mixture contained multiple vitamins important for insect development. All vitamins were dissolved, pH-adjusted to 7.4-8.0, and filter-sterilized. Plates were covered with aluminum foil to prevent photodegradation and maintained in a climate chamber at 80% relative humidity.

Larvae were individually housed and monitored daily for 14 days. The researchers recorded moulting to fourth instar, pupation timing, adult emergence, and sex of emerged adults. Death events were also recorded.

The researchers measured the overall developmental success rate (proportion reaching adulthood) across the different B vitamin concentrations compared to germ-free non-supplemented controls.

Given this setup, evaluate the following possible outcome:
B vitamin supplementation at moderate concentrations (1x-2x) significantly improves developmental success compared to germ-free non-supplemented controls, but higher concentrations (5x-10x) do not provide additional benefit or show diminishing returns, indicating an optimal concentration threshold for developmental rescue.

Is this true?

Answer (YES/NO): NO